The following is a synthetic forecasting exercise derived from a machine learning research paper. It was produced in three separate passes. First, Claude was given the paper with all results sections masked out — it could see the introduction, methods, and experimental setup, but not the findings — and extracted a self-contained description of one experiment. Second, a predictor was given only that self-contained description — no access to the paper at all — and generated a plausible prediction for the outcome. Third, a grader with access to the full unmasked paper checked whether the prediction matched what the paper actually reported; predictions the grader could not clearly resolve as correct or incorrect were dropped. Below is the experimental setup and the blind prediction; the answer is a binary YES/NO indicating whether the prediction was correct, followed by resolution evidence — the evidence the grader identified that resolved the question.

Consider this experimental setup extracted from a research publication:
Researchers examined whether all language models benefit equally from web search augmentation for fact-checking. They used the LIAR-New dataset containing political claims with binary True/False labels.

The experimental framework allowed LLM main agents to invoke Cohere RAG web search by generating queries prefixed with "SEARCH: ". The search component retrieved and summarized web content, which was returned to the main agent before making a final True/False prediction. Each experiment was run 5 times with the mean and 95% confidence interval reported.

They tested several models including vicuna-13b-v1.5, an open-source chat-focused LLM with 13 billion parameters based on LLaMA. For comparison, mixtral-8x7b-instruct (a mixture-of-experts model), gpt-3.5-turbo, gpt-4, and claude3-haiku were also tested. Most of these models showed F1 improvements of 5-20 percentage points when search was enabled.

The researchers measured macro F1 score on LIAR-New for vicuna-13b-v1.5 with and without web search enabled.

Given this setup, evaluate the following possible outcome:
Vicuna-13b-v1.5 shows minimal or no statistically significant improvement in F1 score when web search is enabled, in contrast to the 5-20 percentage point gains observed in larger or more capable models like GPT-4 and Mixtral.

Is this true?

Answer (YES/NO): YES